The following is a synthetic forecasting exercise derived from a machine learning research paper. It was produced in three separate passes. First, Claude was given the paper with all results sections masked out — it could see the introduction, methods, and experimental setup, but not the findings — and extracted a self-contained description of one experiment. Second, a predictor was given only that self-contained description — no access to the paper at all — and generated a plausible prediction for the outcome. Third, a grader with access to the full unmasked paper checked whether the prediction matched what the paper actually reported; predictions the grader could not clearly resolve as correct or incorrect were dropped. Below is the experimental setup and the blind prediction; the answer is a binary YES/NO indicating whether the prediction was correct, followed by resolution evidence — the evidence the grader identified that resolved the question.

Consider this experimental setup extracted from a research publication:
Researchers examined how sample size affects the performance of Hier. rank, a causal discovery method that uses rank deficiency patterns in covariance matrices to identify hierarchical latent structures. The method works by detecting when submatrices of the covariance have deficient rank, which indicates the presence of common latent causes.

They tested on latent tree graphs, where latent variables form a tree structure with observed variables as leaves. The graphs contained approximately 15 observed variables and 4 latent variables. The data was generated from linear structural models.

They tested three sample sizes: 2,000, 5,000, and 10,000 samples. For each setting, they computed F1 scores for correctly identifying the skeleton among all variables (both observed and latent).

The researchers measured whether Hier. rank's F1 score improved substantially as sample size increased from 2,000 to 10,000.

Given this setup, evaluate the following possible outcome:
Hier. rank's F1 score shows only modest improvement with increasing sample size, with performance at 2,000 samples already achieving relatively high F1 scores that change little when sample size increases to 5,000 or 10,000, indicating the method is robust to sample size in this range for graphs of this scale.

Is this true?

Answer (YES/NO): NO